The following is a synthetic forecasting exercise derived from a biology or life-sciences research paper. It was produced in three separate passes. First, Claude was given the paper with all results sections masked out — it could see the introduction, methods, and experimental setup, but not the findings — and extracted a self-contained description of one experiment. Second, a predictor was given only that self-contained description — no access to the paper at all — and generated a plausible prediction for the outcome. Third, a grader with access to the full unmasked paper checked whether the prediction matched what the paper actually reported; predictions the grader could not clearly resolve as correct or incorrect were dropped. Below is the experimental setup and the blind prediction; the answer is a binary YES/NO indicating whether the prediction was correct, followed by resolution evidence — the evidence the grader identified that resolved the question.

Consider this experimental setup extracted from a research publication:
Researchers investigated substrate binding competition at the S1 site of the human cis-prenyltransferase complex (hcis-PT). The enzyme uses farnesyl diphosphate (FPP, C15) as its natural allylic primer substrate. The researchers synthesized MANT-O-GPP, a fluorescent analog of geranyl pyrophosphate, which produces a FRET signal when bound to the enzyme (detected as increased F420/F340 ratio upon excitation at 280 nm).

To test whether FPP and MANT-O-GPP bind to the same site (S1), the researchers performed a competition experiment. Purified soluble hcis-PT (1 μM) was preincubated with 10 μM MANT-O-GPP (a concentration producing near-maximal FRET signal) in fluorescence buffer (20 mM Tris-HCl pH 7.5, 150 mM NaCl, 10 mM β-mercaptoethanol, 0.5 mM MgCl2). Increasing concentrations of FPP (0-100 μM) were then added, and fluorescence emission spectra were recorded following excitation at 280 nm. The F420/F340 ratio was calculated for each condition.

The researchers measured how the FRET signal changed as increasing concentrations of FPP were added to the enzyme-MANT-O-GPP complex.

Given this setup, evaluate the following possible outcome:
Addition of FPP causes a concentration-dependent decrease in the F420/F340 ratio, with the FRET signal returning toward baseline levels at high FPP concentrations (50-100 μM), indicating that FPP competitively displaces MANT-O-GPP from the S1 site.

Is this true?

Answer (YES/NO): YES